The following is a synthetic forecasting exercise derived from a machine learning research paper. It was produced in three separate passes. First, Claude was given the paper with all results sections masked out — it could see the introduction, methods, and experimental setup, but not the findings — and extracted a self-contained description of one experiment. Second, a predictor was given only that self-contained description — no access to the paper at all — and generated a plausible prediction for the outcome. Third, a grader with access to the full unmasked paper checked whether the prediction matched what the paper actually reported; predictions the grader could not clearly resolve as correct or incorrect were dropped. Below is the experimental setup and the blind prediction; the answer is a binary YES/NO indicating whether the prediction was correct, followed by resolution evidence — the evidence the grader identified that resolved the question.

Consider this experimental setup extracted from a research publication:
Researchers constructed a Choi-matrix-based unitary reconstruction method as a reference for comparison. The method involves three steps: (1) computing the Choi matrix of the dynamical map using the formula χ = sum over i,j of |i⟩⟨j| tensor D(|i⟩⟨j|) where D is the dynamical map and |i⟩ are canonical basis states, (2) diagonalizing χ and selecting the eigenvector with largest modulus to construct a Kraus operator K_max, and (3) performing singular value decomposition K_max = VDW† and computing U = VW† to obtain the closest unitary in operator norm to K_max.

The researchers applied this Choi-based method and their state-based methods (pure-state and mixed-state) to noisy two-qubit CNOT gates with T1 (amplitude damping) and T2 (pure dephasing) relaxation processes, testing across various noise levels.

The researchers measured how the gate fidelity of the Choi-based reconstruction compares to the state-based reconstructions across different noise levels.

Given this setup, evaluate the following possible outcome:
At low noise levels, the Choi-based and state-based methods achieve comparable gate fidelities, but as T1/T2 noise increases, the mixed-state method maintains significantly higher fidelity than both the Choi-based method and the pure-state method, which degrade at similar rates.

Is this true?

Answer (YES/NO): NO